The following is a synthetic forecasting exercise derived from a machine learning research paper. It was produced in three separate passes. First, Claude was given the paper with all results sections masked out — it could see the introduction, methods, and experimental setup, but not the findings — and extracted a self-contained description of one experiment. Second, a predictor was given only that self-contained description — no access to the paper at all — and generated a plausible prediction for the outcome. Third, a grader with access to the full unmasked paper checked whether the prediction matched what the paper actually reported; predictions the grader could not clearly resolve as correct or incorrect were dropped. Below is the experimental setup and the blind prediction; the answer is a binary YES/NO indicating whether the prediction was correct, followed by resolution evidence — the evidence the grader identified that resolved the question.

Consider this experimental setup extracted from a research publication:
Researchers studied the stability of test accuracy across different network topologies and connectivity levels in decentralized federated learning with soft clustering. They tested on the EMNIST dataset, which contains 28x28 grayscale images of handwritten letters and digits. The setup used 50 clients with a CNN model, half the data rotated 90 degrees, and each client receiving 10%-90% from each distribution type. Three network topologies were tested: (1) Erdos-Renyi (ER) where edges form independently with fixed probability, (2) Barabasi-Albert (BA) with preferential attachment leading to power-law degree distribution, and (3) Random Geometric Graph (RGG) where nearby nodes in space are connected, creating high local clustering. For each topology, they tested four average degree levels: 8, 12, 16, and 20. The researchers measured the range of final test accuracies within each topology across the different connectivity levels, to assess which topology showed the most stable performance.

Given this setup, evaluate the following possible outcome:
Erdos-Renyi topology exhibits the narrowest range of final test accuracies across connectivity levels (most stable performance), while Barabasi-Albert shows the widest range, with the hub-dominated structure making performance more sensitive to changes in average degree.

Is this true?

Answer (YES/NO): NO